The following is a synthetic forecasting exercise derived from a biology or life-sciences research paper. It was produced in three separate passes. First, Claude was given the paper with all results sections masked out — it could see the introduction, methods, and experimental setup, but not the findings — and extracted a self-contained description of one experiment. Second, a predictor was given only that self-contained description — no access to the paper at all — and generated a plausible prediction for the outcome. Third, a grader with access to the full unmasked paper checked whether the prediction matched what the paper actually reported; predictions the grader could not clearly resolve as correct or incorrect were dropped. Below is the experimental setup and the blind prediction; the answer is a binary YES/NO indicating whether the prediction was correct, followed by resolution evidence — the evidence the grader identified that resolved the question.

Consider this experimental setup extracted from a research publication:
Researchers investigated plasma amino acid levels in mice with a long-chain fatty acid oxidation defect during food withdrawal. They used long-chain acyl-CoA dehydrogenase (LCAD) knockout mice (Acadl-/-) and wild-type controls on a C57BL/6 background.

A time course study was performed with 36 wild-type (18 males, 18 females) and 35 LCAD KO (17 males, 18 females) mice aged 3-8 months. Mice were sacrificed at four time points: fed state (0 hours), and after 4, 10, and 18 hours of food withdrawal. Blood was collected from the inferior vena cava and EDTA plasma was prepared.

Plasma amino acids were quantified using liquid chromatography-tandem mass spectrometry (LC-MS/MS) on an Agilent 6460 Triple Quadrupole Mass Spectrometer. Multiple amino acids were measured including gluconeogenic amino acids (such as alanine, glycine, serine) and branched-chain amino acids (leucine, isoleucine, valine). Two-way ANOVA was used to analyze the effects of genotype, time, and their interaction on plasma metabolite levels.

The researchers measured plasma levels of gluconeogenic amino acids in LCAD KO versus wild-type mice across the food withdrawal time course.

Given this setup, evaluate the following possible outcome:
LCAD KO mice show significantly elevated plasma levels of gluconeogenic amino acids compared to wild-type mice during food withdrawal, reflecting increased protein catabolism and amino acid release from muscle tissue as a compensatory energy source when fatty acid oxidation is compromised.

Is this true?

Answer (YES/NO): NO